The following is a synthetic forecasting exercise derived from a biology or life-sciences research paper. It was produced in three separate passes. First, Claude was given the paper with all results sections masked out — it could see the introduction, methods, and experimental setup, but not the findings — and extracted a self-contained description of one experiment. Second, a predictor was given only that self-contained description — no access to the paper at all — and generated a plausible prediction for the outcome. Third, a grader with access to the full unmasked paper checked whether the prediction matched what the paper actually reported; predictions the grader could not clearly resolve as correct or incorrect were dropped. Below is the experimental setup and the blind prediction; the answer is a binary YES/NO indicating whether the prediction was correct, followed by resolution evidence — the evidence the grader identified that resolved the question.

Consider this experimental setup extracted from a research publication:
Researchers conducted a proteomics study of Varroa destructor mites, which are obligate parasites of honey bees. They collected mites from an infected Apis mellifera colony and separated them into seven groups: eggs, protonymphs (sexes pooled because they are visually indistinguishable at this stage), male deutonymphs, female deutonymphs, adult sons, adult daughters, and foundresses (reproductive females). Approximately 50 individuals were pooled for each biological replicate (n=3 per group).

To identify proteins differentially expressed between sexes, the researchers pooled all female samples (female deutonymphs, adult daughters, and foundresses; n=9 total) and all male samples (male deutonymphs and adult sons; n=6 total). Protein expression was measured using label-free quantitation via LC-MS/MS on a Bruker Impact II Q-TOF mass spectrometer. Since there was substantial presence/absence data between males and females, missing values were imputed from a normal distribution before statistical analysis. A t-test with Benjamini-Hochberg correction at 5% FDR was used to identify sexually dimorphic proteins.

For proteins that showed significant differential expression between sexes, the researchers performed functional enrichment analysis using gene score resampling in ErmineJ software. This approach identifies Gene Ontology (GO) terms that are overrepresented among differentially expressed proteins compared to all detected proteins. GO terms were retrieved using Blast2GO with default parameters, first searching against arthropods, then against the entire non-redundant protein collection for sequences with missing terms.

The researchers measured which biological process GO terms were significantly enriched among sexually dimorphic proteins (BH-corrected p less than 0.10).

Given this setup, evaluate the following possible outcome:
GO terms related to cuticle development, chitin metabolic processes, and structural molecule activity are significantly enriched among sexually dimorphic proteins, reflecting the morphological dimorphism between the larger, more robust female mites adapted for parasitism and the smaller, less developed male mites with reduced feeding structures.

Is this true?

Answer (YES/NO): NO